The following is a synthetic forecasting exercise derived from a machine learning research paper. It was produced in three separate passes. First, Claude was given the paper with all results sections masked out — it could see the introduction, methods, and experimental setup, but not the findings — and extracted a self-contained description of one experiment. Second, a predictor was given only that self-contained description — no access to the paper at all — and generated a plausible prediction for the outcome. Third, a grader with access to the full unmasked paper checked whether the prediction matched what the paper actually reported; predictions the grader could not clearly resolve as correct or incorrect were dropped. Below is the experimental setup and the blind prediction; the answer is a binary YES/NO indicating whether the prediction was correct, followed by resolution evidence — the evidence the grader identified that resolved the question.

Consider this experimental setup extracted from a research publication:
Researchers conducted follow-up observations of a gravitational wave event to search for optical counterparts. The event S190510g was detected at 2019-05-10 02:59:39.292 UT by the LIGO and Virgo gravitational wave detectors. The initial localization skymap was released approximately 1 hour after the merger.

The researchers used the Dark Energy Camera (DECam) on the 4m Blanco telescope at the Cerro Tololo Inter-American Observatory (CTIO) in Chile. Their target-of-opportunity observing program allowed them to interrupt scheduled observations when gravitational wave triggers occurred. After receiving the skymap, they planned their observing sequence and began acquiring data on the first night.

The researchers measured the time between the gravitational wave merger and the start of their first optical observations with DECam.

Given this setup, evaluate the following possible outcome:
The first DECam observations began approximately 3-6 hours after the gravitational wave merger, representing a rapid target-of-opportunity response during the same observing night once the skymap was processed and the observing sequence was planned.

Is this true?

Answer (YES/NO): YES